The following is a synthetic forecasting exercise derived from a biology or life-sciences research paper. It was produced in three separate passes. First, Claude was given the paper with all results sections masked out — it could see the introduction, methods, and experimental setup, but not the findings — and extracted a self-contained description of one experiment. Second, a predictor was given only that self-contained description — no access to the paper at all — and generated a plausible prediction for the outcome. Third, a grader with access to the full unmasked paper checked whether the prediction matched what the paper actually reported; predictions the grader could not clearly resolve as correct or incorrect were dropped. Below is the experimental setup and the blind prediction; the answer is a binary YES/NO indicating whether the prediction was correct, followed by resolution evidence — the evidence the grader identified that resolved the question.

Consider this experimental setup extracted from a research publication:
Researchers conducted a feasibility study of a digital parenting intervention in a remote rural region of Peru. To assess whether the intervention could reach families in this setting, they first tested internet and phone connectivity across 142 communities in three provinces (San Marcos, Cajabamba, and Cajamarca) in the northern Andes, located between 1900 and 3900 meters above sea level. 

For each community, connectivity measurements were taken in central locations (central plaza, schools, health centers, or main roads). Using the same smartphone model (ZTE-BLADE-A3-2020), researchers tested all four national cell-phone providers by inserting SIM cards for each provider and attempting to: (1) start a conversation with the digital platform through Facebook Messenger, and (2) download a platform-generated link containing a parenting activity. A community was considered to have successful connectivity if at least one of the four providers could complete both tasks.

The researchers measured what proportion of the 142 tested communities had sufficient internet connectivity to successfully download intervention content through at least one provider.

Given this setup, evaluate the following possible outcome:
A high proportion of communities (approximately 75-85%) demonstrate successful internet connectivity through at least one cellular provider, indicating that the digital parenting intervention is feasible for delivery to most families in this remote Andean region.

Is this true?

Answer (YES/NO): NO